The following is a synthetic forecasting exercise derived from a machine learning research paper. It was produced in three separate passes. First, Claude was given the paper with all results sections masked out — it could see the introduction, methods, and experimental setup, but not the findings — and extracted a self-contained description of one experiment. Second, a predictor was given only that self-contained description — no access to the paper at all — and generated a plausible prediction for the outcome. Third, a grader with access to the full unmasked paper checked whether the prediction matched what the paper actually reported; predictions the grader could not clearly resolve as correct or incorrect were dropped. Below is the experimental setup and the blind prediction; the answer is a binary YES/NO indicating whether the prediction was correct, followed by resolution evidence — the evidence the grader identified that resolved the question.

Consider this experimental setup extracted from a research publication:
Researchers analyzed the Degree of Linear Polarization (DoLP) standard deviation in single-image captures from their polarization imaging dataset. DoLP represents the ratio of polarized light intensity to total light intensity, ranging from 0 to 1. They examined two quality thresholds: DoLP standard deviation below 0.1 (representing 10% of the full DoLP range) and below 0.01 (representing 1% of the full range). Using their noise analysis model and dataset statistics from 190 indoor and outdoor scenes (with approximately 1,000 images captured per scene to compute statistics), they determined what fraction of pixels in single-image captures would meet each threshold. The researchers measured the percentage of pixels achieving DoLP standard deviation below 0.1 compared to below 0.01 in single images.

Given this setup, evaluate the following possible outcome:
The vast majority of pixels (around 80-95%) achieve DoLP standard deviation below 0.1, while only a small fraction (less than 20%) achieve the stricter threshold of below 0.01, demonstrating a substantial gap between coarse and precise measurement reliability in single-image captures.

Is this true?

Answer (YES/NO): NO